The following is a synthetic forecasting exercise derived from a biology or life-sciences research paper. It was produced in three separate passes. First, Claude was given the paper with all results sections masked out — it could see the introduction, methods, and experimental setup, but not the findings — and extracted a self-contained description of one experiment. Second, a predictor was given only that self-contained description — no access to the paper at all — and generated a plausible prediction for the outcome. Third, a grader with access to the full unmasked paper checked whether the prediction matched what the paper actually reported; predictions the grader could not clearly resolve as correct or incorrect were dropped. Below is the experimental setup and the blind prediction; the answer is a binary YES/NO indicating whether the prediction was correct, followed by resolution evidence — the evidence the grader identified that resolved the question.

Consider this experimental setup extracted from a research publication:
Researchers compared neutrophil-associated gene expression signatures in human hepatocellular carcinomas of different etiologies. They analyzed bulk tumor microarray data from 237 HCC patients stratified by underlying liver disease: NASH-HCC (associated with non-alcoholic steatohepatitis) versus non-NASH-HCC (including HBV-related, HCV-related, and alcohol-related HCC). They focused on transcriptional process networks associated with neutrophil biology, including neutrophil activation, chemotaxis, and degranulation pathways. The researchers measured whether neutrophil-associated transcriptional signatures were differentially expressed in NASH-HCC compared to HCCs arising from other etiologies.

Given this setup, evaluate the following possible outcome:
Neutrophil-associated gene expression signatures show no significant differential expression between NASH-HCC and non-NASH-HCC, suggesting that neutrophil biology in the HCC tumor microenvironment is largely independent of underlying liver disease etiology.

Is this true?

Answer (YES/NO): NO